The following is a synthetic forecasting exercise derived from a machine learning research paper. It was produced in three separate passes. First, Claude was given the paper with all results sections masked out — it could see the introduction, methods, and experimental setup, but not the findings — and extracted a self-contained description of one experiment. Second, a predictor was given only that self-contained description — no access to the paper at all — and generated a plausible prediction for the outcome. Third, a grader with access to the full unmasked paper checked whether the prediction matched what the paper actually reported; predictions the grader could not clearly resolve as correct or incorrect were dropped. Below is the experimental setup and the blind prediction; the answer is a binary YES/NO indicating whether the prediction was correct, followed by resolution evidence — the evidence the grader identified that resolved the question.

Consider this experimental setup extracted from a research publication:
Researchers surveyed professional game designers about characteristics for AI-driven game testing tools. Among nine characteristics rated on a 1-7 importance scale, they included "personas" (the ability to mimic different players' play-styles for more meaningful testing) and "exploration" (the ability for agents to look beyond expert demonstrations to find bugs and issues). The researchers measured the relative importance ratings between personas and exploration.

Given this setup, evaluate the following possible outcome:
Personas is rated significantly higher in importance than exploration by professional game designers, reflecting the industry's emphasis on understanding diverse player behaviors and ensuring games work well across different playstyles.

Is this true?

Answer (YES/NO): NO